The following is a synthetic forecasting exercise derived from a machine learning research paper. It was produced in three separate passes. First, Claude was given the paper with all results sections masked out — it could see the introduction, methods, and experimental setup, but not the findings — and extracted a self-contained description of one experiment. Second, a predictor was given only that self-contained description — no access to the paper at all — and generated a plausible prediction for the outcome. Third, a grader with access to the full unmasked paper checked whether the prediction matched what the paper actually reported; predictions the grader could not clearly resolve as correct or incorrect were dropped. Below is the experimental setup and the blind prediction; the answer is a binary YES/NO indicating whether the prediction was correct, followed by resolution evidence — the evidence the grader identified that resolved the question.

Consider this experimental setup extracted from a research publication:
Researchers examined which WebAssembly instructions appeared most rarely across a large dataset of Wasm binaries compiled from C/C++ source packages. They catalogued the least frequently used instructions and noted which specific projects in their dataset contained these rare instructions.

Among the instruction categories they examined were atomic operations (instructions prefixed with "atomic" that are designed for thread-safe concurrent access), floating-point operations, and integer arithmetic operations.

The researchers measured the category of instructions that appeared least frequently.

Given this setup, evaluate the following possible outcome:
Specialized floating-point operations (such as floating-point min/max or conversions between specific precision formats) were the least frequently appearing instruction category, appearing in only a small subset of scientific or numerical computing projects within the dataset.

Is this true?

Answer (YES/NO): NO